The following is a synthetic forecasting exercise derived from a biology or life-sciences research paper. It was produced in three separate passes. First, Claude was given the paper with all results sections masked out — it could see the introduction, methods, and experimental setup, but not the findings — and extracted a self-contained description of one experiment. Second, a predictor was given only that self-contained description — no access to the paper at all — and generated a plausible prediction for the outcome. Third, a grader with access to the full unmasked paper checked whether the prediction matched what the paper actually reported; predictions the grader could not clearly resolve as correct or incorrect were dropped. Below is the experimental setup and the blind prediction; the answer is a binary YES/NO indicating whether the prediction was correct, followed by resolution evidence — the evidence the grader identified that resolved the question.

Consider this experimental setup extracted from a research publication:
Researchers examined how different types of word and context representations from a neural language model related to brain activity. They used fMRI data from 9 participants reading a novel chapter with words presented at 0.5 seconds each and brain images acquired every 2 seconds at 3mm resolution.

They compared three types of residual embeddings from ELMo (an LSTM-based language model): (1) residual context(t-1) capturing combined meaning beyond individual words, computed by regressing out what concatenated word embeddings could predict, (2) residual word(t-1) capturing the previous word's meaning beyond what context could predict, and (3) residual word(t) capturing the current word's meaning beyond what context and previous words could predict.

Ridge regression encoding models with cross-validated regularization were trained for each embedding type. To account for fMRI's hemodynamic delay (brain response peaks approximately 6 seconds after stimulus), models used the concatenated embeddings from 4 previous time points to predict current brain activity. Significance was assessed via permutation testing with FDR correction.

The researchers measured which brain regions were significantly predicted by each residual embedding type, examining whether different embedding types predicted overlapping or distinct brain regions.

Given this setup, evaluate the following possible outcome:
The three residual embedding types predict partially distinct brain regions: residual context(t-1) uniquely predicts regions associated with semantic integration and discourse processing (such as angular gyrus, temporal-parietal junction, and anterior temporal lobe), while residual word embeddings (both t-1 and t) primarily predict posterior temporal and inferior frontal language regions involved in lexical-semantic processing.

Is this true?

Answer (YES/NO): NO